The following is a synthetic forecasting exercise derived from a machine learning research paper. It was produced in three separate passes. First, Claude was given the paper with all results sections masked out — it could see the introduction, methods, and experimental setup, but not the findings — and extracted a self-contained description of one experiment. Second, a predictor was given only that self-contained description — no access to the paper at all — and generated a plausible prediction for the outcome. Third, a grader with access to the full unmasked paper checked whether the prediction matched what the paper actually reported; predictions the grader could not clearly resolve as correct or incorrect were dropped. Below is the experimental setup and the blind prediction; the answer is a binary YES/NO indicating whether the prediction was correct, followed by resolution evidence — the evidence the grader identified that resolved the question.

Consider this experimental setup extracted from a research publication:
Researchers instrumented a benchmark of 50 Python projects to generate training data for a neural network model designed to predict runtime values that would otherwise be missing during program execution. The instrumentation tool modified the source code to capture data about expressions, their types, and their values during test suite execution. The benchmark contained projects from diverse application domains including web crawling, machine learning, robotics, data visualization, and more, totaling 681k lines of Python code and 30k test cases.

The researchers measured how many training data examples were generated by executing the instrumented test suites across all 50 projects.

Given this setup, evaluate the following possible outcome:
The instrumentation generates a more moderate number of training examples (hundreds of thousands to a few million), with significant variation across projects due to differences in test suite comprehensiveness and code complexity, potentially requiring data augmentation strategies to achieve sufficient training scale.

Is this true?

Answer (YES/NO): NO